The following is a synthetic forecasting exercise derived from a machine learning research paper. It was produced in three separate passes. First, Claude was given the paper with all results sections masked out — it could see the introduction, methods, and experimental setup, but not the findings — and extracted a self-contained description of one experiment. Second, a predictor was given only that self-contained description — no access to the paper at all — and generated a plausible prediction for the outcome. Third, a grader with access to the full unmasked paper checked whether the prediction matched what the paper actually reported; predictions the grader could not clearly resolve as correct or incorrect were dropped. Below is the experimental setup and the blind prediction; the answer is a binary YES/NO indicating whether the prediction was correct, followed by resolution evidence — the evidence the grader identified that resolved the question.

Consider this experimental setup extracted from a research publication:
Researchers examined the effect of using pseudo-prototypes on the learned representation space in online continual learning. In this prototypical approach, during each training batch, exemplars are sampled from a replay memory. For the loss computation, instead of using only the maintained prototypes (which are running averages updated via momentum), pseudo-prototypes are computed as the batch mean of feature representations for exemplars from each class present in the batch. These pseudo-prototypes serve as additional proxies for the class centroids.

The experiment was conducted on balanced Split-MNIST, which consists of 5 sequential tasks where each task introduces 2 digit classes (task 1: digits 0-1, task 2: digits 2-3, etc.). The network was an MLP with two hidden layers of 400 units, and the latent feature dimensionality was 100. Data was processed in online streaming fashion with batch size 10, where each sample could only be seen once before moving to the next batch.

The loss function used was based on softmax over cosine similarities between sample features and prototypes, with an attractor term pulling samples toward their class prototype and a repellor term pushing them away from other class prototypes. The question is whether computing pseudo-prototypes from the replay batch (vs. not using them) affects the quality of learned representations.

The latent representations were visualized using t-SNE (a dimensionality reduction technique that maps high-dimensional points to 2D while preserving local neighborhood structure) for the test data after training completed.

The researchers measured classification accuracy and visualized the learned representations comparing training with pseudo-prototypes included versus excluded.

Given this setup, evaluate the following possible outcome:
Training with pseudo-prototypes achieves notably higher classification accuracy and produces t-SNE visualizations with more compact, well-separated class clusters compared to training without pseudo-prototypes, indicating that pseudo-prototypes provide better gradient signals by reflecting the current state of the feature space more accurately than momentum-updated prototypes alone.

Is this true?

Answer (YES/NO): YES